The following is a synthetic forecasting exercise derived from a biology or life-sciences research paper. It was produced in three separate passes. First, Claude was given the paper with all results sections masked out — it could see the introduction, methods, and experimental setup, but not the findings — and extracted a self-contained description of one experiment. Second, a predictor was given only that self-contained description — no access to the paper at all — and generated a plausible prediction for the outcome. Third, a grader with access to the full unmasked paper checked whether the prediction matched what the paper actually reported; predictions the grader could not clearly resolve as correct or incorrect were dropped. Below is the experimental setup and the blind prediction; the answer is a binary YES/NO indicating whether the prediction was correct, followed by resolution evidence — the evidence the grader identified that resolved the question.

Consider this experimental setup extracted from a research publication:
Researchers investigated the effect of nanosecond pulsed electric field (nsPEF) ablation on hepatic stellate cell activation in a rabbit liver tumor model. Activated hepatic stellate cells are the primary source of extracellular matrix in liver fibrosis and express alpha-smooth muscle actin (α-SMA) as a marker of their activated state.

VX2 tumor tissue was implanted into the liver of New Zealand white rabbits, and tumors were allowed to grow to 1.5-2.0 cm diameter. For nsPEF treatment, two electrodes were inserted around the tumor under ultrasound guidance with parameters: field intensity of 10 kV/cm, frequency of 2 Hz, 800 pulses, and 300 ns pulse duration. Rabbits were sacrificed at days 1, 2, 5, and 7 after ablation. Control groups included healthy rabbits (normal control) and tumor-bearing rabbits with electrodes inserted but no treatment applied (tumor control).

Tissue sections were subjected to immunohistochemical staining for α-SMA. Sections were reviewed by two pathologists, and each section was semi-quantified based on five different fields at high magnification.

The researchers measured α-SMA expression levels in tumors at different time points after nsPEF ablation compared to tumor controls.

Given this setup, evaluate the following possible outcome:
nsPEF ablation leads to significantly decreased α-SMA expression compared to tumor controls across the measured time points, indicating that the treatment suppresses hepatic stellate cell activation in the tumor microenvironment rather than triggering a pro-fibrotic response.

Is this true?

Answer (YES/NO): NO